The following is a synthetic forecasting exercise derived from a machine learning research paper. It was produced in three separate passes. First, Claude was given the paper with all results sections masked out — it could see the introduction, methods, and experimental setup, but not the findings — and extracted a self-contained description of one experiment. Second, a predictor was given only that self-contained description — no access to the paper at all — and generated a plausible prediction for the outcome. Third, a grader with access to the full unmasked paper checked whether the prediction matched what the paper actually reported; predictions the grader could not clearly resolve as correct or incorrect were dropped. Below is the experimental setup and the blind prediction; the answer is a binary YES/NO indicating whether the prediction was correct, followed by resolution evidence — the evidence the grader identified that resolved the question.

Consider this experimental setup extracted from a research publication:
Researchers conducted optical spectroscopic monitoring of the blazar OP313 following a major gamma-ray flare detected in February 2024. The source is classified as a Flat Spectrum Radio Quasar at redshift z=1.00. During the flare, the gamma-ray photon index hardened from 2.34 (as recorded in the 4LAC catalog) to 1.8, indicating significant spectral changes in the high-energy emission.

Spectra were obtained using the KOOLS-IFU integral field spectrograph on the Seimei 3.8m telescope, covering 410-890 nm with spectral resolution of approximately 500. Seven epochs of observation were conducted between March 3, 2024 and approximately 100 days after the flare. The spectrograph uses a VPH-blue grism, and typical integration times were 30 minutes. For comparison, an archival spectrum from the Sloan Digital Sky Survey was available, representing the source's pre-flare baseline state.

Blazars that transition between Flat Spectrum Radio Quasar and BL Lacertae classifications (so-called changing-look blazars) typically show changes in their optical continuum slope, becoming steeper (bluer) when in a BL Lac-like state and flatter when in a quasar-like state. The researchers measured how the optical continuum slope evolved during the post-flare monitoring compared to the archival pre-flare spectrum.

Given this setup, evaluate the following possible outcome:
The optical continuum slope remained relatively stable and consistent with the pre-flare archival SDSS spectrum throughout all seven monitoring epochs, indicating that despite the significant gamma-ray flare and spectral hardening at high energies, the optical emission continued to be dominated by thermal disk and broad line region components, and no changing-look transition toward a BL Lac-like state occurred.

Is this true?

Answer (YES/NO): NO